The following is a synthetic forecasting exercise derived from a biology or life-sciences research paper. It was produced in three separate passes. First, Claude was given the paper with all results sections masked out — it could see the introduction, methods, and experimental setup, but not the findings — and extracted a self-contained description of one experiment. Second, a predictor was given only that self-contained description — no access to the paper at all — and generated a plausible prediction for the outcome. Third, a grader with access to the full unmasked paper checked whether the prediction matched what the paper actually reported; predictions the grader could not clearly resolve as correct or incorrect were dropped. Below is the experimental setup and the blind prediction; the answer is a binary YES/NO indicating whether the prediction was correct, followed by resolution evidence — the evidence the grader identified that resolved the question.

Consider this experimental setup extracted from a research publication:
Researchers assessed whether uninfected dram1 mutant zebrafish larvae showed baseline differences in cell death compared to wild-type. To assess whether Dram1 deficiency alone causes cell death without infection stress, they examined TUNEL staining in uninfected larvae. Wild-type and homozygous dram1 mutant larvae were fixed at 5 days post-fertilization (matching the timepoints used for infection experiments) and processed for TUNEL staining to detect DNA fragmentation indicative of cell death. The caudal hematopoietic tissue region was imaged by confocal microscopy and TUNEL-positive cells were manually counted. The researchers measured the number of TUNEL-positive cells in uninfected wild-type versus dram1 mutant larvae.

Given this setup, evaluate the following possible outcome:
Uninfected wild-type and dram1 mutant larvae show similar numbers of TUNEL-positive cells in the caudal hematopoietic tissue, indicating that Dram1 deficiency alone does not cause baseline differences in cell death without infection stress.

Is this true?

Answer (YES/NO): YES